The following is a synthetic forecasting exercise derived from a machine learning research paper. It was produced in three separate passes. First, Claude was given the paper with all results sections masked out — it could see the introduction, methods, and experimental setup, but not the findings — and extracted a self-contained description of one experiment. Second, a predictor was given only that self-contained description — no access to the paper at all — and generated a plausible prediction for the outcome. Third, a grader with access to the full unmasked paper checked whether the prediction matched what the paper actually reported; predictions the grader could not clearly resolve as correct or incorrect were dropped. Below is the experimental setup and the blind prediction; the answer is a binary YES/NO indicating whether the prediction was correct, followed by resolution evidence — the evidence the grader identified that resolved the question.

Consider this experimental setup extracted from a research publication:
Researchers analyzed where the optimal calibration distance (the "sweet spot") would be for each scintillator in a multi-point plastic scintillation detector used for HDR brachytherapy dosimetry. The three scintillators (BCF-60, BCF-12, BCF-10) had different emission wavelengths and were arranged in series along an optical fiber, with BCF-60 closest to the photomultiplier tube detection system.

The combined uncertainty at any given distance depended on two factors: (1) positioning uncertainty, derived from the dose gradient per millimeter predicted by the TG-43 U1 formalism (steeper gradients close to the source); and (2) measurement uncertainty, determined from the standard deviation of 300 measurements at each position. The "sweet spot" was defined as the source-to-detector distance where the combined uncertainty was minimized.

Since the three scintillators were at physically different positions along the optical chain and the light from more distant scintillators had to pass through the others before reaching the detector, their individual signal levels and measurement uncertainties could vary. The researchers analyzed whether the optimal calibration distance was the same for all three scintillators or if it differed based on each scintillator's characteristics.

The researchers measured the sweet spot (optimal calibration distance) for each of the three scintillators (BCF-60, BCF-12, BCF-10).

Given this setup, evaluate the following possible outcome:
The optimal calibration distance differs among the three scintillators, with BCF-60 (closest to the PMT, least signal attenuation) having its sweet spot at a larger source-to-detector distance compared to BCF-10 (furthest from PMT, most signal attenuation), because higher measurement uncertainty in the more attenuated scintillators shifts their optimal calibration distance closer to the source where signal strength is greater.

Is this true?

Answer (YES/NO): NO